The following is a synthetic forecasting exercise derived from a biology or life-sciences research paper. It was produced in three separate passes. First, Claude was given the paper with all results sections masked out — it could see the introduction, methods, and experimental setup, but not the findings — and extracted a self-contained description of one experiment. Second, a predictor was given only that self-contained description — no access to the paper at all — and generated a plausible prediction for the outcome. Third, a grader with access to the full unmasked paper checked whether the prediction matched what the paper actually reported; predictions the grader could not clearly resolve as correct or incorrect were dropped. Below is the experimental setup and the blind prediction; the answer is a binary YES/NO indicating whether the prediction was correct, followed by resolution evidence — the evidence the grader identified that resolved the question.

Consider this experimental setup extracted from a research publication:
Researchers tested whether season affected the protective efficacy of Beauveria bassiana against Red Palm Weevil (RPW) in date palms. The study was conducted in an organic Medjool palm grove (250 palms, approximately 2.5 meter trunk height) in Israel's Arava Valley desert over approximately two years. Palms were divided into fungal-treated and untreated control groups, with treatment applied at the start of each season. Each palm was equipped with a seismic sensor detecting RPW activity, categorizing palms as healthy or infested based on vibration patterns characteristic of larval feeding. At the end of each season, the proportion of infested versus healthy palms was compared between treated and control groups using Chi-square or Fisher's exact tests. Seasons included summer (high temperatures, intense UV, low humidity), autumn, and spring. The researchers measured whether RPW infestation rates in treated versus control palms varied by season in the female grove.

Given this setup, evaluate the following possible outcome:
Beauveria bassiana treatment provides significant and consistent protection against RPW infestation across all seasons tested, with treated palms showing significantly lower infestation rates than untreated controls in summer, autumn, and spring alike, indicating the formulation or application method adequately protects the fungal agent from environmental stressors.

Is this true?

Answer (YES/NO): NO